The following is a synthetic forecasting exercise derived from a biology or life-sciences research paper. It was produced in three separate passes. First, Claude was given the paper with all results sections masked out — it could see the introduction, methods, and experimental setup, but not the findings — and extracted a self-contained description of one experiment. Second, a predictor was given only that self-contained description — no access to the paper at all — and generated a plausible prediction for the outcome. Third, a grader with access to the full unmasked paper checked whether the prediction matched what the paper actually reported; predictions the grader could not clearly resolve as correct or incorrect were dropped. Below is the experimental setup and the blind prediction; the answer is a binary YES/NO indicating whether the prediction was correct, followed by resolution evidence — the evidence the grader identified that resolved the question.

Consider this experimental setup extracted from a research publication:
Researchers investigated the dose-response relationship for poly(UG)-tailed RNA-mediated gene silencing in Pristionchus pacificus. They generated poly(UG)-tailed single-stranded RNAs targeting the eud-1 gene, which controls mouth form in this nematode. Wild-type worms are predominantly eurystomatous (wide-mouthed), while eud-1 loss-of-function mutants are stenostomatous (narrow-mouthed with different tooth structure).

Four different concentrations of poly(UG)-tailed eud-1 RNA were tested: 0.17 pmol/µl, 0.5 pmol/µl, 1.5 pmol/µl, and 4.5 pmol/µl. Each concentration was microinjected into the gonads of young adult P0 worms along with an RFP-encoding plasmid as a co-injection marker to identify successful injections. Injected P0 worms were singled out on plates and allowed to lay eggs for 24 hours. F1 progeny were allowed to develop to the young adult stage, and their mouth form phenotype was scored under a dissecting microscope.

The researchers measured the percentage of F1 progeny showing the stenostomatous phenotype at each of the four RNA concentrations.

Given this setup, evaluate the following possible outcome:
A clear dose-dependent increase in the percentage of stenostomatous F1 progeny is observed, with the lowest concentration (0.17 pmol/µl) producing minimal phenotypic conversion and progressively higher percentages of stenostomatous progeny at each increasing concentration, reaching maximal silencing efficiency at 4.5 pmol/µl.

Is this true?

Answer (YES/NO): NO